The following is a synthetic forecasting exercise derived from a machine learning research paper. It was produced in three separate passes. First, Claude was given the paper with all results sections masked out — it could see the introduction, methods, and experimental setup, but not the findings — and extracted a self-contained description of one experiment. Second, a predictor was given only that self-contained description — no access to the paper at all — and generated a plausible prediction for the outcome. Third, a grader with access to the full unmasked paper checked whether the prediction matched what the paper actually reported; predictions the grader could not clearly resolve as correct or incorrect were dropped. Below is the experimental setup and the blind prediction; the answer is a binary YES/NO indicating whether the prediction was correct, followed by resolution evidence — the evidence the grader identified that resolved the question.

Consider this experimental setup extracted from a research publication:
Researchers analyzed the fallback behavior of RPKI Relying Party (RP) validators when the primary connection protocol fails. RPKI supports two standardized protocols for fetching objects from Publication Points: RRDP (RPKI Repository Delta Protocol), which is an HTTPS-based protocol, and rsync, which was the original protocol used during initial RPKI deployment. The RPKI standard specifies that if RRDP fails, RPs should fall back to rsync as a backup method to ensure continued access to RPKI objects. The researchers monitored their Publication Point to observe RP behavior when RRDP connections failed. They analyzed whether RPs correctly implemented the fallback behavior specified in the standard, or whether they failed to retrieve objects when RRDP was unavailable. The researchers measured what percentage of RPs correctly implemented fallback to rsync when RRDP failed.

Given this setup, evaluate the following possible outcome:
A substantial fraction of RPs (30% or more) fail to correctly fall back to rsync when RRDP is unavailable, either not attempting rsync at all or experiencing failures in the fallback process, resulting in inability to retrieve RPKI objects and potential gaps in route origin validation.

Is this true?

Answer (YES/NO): NO